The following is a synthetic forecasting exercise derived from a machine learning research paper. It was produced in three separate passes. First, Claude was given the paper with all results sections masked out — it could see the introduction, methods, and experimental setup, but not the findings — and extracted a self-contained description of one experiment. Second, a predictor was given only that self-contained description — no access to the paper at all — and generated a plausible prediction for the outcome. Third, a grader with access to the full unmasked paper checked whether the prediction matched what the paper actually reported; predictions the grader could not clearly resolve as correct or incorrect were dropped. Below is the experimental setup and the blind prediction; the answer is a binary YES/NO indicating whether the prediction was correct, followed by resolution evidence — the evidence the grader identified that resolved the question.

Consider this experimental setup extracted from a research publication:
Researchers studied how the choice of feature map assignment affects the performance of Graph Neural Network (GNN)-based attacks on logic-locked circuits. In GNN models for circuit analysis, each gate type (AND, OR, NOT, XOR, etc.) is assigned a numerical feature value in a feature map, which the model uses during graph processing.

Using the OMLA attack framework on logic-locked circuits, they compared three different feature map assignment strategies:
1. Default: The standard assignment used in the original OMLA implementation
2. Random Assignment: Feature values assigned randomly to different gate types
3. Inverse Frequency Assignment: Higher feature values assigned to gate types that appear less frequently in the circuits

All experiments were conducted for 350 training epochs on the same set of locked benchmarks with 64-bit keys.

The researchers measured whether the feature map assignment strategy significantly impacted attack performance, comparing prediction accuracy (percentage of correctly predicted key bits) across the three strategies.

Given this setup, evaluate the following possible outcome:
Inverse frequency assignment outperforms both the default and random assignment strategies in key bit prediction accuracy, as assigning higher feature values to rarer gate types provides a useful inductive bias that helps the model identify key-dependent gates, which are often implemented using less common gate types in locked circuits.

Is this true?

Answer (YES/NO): NO